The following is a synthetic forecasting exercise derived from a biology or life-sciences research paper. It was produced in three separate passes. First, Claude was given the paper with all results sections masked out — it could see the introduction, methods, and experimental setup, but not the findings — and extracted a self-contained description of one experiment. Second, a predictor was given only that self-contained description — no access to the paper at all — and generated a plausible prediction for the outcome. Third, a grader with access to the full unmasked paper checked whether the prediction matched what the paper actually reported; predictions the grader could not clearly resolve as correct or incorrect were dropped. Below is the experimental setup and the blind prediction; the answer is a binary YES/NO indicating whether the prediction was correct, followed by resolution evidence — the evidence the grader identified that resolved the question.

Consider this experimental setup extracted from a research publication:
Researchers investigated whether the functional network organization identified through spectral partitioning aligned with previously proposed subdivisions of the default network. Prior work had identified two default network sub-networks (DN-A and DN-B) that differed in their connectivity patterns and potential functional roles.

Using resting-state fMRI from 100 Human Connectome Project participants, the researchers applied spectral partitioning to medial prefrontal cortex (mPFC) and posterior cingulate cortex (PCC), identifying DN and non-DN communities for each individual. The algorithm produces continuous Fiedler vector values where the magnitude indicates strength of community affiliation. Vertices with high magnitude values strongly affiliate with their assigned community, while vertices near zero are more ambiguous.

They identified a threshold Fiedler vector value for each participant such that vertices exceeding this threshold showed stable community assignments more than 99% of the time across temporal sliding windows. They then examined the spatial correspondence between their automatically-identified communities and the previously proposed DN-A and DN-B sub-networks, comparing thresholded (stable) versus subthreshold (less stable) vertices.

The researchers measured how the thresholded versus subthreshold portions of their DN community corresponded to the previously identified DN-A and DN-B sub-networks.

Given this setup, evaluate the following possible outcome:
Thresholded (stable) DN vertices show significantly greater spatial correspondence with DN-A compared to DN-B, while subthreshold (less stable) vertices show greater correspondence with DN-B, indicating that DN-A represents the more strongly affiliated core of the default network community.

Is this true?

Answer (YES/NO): YES